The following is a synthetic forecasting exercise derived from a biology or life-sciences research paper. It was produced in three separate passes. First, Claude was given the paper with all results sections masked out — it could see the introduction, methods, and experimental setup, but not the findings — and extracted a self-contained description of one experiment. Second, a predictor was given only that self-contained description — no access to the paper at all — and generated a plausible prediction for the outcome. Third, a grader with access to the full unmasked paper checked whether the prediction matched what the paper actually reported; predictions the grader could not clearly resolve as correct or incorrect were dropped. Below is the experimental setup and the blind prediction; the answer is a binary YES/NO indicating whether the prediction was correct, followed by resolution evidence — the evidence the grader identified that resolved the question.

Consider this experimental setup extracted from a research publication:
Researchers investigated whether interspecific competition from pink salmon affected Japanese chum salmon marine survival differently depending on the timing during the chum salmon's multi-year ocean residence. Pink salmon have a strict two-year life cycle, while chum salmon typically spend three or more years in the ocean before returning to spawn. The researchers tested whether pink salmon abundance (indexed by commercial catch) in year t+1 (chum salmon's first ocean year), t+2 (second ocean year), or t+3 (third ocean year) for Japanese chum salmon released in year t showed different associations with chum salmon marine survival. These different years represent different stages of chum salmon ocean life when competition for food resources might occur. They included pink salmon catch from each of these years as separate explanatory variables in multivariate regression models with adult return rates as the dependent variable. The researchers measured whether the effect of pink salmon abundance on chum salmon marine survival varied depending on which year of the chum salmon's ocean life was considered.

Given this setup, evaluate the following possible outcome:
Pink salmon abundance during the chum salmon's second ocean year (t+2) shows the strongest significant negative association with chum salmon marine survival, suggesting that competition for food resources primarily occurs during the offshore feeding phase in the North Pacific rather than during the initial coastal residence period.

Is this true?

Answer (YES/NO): NO